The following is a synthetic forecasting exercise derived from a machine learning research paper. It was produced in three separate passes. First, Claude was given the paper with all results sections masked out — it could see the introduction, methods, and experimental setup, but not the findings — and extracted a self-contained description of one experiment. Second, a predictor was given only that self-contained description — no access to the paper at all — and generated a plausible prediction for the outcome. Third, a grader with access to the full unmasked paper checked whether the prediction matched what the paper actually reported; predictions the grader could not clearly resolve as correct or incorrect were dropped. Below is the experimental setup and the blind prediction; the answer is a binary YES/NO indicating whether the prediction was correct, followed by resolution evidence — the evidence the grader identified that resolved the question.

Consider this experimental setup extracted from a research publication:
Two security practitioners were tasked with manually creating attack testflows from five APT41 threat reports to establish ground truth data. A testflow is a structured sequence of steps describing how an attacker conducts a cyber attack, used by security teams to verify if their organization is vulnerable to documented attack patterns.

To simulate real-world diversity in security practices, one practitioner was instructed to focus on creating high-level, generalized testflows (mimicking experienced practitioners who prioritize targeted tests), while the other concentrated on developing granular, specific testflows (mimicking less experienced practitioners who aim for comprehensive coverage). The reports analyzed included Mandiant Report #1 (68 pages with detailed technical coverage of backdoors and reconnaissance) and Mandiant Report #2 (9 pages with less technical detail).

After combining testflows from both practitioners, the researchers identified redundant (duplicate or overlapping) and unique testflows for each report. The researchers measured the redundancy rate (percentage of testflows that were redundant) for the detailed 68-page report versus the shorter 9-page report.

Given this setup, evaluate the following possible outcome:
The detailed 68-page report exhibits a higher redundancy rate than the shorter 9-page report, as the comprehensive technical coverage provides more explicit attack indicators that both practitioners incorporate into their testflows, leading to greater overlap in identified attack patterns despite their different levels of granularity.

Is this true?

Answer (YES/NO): NO